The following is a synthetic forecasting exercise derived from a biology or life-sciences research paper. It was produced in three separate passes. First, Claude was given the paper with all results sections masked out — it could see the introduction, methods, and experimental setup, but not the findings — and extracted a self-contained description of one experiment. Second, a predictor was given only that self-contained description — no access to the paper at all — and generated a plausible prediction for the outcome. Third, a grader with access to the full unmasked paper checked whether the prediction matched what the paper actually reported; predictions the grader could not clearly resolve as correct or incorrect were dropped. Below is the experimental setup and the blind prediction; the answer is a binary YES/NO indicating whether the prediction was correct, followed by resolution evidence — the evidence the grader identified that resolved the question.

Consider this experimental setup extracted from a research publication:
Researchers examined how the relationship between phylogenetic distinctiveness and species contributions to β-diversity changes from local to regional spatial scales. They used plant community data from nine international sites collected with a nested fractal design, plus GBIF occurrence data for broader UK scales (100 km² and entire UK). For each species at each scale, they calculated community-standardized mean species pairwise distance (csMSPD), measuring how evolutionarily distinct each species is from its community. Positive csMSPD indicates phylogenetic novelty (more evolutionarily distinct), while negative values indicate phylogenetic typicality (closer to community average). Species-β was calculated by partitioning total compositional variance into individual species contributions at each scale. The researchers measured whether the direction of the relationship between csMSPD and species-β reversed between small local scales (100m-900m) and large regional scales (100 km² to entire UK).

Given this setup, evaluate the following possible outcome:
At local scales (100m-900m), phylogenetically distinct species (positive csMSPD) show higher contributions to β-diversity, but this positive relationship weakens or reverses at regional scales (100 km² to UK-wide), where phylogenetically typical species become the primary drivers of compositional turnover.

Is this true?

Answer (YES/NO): YES